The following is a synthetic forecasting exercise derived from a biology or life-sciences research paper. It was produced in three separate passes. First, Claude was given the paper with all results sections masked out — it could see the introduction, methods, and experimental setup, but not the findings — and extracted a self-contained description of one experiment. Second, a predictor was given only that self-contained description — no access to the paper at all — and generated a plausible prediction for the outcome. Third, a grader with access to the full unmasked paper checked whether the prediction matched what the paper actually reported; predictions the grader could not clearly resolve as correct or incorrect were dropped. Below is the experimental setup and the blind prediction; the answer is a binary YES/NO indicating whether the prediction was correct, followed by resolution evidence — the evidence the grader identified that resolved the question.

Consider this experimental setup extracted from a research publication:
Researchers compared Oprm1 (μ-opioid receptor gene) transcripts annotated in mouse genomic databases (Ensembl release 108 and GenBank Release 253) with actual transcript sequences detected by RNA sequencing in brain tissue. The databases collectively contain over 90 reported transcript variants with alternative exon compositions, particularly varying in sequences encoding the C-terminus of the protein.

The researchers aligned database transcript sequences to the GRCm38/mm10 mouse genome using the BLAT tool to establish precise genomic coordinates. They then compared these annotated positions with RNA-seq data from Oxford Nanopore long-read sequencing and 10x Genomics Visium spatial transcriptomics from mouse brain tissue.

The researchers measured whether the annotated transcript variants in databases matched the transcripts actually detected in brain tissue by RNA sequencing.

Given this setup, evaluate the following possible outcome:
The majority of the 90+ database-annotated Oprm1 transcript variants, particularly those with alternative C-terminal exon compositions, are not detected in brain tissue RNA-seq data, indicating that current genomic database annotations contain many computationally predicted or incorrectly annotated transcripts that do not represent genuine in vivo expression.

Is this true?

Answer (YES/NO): YES